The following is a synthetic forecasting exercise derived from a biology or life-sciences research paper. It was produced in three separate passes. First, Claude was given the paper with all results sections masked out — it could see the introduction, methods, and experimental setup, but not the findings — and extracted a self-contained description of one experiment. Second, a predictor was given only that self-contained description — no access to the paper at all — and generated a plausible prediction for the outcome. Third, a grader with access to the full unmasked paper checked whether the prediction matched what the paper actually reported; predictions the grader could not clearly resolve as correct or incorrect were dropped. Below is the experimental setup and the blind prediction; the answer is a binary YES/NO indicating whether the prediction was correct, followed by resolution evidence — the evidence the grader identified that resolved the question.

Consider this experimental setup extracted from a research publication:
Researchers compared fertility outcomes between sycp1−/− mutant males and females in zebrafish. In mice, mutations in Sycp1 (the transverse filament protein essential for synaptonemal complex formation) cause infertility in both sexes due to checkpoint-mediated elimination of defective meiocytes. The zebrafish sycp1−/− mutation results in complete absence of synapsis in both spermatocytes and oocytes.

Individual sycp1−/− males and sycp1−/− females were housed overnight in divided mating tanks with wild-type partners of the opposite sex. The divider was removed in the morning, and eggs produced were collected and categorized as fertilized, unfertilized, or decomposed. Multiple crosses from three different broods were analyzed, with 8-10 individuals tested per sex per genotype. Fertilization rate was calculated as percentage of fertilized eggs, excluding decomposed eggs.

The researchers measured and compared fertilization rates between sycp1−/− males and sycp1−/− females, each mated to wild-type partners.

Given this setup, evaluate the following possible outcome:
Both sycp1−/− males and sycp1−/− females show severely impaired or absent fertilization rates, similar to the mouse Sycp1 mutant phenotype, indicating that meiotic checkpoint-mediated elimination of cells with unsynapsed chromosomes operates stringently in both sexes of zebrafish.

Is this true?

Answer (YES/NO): NO